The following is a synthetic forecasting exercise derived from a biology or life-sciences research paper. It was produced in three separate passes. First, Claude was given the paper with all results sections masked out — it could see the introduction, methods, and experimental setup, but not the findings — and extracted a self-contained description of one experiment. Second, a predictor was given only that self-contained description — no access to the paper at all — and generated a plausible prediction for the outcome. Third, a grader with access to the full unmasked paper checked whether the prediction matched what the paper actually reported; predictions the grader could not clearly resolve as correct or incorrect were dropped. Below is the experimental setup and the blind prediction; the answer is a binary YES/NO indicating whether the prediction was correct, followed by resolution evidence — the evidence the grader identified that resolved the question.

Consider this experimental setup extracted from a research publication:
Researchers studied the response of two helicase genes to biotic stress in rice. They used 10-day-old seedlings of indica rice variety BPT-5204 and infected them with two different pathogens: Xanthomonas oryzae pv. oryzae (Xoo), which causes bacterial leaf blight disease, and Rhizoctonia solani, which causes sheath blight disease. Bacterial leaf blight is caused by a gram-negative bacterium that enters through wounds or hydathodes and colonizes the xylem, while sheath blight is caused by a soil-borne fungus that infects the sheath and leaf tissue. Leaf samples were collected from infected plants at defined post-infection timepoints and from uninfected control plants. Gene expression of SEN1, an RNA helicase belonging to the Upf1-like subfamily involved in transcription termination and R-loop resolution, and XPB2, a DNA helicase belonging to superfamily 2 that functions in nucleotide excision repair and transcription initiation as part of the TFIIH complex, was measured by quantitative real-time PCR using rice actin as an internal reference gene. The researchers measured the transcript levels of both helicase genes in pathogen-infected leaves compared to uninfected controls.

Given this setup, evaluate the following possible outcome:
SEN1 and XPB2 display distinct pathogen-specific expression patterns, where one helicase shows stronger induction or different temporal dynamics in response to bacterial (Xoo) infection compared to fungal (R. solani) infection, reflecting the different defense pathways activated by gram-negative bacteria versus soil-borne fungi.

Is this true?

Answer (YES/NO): NO